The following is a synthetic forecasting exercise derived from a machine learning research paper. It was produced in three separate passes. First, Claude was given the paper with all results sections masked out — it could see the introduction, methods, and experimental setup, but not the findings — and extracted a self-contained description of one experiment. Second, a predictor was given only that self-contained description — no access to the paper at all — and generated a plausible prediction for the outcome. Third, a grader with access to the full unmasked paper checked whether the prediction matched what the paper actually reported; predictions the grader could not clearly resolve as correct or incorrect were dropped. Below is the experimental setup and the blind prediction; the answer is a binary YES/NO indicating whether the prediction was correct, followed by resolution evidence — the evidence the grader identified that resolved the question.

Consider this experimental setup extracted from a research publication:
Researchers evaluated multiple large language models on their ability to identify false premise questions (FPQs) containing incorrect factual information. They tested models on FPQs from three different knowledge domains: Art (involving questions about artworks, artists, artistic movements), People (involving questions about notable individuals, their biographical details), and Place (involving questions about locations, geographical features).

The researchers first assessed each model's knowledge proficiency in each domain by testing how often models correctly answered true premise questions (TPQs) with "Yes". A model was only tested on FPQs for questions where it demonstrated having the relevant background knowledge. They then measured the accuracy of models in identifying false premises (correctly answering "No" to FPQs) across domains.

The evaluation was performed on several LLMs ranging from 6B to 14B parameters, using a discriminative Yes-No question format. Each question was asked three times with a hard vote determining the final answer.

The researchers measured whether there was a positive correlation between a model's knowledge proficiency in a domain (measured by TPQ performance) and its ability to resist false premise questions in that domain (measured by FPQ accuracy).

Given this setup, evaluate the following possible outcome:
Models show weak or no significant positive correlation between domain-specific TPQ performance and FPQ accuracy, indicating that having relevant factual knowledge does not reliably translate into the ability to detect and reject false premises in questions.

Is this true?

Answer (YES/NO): YES